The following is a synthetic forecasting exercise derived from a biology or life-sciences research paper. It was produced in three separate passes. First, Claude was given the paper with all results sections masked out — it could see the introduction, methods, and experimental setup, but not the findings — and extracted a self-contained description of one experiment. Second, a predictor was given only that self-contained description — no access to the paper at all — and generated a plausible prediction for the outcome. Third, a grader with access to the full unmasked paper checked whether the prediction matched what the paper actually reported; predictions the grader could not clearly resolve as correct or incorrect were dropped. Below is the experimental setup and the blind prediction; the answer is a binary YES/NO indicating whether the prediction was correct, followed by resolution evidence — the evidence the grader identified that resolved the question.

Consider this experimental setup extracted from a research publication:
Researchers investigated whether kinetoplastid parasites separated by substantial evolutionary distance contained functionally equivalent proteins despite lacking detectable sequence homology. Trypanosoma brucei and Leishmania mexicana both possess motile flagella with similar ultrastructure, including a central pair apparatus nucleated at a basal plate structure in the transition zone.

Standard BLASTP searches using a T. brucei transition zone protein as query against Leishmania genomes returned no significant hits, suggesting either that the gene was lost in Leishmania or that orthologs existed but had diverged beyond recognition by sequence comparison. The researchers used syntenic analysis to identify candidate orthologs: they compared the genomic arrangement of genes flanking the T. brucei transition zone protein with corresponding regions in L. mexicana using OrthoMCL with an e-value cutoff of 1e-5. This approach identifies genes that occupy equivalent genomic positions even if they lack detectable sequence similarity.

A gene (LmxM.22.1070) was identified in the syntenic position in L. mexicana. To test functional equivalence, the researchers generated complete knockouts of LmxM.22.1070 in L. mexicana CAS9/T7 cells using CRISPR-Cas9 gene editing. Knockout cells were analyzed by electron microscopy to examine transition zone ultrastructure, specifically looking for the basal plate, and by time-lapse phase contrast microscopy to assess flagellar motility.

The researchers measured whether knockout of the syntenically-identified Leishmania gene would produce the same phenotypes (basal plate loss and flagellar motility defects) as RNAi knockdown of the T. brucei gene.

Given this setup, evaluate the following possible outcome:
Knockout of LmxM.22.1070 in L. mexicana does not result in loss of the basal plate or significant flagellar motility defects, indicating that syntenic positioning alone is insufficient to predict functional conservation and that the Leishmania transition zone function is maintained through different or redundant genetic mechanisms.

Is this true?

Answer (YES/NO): NO